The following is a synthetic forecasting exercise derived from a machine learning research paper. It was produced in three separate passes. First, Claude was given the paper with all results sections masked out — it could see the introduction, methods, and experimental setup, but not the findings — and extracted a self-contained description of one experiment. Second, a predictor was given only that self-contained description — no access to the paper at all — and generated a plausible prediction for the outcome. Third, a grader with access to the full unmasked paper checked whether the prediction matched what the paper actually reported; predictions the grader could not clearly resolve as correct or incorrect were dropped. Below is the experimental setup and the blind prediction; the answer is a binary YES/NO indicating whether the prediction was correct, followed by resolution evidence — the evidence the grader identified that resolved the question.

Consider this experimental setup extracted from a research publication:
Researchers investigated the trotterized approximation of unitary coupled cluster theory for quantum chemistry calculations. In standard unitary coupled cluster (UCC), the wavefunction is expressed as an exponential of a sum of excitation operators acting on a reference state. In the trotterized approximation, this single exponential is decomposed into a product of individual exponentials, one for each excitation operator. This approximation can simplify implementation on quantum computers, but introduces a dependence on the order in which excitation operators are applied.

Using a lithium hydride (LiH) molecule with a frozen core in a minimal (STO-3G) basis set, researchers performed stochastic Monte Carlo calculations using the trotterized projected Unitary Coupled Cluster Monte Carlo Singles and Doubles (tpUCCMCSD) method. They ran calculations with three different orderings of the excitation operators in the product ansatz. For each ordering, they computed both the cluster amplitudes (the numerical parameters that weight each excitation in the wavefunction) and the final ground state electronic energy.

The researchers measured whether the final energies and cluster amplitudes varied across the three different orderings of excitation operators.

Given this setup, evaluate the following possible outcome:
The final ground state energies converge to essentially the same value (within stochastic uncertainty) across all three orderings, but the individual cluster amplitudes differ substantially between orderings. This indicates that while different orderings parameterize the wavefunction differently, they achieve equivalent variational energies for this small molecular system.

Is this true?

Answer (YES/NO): YES